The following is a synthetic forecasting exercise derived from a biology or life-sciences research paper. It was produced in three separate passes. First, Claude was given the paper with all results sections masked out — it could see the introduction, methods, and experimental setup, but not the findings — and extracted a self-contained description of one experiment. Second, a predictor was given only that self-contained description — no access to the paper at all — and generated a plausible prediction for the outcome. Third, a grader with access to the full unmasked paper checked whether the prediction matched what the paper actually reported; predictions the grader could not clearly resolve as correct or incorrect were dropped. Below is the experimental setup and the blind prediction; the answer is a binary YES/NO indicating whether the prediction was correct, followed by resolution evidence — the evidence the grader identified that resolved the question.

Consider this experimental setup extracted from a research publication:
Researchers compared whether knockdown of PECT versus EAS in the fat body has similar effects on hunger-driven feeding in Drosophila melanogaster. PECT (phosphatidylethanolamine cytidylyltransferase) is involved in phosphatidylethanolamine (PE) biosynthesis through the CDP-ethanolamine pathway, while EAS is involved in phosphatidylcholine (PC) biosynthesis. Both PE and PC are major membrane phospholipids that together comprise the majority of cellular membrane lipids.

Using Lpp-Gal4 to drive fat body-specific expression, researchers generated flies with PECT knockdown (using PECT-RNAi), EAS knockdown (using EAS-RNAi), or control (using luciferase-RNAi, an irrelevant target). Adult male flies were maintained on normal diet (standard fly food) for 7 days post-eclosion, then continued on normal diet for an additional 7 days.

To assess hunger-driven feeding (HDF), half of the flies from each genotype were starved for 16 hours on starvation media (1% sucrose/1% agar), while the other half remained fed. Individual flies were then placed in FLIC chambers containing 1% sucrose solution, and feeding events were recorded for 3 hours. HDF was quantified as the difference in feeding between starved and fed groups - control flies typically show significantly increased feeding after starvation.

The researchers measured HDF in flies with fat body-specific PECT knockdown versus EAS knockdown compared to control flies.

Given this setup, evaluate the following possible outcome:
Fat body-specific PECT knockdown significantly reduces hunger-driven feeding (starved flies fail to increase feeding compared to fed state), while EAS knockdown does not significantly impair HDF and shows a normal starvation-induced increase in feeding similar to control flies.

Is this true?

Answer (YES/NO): YES